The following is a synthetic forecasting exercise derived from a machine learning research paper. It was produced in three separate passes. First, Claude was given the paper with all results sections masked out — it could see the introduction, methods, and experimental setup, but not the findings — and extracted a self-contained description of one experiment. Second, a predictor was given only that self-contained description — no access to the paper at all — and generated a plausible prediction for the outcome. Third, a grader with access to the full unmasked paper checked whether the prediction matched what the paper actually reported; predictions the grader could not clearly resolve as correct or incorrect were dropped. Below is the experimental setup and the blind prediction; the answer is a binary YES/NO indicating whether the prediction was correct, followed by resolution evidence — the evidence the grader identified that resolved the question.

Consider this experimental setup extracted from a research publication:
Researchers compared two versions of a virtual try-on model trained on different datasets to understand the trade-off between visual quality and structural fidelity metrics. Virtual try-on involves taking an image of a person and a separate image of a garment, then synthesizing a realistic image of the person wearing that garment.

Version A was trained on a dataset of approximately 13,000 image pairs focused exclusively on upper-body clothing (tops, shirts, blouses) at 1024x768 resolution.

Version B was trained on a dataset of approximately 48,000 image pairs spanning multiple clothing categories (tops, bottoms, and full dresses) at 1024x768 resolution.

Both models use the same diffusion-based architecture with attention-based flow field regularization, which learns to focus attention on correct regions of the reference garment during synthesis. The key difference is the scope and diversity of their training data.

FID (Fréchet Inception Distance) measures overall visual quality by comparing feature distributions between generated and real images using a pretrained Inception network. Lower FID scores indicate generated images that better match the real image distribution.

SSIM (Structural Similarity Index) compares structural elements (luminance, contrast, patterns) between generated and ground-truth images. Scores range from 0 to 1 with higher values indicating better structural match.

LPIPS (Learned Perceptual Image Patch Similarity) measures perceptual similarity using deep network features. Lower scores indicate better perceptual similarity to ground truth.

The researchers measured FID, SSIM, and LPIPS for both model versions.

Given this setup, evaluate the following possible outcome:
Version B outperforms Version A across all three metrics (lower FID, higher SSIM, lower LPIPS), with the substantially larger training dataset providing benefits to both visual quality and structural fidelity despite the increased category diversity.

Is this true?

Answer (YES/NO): NO